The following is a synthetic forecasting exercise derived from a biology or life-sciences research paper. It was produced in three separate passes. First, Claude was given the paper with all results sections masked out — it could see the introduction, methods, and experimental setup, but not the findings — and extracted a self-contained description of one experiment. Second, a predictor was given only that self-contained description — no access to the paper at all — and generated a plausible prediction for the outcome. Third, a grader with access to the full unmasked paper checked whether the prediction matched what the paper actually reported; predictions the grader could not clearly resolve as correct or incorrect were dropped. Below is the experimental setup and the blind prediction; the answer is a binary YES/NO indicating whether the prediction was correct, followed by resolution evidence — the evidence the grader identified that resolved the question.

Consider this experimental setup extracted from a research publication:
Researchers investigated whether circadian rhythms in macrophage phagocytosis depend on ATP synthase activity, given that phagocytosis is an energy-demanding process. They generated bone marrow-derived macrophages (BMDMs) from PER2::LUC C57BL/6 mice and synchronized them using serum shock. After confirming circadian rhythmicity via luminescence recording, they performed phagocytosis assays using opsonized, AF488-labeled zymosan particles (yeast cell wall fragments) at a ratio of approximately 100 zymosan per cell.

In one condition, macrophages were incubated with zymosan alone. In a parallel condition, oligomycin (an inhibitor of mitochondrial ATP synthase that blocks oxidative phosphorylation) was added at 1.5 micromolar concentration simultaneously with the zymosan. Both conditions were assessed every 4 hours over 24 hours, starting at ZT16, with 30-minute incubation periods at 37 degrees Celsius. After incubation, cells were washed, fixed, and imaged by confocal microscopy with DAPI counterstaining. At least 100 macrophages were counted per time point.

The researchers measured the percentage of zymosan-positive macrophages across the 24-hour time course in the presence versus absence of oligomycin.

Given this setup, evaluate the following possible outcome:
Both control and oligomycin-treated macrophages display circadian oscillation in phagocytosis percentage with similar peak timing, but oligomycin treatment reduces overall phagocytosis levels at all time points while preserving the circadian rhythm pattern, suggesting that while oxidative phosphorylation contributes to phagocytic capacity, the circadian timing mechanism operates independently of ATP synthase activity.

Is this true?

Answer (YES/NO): NO